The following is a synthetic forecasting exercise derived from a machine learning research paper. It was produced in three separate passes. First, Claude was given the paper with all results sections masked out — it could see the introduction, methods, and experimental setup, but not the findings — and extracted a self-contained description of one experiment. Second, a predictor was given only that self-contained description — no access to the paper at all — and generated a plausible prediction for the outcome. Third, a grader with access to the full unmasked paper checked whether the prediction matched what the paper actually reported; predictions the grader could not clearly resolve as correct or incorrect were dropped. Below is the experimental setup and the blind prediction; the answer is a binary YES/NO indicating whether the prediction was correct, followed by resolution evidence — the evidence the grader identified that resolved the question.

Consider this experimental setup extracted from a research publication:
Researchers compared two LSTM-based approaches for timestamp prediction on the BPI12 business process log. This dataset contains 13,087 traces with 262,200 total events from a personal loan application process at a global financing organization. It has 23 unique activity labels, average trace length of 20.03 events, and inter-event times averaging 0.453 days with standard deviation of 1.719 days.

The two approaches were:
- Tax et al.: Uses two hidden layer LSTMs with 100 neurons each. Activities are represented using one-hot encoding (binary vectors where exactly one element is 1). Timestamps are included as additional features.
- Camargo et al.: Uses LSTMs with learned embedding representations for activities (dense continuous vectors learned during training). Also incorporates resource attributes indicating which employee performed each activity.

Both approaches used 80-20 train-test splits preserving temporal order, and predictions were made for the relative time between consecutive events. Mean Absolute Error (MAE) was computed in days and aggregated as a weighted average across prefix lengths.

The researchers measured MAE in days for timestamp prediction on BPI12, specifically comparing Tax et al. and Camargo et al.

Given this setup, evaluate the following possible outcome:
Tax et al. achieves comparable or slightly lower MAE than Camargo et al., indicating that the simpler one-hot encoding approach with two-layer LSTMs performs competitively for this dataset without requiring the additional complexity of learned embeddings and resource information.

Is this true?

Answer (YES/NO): NO